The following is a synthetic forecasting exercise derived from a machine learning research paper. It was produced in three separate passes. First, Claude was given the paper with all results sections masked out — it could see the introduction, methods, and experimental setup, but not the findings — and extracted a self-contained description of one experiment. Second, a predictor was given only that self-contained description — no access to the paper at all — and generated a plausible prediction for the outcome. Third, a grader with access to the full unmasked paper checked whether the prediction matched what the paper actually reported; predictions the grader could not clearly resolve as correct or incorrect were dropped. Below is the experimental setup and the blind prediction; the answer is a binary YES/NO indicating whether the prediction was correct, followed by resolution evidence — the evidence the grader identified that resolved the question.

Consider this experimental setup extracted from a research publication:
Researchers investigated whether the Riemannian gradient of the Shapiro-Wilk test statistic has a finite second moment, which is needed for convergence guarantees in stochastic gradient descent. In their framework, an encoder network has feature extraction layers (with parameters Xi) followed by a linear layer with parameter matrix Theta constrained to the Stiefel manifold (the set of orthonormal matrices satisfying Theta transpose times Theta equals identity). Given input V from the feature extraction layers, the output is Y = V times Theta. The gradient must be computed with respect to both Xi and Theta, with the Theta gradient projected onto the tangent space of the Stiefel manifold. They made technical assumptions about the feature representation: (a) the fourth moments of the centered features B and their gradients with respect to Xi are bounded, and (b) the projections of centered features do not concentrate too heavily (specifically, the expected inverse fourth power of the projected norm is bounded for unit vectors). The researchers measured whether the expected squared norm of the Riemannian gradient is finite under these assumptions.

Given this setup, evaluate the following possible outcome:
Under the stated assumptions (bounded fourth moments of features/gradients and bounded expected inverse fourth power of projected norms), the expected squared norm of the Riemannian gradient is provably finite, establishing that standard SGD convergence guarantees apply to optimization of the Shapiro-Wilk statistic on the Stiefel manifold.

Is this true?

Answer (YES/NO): YES